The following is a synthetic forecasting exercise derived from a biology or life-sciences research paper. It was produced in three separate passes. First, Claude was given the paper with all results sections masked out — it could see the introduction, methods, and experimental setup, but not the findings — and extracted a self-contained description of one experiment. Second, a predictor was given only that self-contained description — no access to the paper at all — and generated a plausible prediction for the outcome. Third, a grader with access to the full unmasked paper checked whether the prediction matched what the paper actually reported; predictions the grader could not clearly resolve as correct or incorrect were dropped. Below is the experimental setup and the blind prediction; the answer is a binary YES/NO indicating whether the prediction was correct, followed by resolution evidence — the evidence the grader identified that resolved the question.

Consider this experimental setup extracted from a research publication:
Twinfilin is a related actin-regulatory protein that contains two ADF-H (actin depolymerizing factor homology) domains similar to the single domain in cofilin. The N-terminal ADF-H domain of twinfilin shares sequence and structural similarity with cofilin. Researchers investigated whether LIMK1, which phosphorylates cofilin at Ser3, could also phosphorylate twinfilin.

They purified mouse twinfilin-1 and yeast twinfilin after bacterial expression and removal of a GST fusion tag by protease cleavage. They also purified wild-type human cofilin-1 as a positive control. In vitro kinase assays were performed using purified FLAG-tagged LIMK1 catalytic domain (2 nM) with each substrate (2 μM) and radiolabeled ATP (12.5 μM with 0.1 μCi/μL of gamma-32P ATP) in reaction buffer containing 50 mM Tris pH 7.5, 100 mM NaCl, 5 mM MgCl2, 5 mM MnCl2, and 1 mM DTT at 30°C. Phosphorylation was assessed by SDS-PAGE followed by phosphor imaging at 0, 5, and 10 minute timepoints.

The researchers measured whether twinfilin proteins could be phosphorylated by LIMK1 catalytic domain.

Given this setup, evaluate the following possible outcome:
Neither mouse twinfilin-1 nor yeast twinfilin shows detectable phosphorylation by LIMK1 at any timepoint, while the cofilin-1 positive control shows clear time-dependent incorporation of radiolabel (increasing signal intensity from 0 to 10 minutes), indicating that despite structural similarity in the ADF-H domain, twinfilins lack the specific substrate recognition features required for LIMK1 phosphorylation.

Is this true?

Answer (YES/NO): NO